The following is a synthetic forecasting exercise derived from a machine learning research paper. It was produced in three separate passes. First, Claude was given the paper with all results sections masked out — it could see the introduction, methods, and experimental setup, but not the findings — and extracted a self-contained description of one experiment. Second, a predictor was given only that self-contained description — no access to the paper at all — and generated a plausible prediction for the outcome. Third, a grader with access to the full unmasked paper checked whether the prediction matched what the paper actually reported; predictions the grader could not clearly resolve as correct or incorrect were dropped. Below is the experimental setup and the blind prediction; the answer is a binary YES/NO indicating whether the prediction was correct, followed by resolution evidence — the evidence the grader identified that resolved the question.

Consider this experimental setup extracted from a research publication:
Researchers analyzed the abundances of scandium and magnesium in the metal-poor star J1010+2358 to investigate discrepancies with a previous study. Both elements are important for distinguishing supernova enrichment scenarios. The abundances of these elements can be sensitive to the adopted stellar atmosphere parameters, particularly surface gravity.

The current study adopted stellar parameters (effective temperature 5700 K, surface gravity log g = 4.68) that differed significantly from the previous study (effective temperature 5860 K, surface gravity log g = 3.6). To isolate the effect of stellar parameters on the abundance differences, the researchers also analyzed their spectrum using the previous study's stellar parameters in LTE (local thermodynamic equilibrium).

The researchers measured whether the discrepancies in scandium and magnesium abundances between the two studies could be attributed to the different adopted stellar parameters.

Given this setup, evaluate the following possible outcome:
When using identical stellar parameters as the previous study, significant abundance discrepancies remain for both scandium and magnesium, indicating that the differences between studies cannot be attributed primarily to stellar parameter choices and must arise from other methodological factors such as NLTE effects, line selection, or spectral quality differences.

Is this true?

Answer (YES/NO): NO